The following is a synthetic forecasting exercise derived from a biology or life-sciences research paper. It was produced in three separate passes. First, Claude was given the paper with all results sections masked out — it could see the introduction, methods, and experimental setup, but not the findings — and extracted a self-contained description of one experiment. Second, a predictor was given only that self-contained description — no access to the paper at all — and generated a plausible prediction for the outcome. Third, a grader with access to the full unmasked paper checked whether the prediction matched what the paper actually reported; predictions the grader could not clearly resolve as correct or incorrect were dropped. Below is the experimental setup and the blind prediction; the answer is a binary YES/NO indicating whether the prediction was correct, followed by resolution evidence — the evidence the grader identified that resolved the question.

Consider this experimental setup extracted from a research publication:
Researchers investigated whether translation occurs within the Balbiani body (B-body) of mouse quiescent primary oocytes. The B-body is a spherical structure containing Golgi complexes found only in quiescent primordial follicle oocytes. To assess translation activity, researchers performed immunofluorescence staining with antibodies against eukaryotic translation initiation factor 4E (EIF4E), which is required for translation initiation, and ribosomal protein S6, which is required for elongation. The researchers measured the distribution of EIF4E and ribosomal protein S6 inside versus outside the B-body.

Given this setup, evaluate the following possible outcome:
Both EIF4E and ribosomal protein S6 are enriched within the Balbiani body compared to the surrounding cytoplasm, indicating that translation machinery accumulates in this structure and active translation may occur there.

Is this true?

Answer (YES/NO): NO